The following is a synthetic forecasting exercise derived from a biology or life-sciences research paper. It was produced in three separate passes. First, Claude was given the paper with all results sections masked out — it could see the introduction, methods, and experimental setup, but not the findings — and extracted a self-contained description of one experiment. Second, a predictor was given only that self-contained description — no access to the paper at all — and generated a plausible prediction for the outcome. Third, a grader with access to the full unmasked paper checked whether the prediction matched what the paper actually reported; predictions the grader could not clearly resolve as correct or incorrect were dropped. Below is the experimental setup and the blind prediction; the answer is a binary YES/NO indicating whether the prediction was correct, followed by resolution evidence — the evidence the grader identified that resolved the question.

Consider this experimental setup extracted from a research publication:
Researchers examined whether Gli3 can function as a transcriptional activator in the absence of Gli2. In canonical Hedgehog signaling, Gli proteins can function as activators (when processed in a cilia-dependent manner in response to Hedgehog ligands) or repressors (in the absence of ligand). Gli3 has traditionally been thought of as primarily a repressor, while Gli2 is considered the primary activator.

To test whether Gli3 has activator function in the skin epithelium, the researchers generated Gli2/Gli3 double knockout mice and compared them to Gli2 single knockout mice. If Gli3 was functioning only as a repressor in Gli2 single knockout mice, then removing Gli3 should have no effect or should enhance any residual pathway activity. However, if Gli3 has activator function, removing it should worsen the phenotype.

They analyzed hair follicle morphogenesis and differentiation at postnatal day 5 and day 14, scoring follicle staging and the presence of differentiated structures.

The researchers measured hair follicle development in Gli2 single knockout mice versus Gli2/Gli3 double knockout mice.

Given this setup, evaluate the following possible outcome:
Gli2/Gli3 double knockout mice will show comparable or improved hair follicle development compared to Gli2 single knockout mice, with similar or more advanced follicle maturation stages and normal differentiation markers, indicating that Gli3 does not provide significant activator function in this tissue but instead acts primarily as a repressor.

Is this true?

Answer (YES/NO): NO